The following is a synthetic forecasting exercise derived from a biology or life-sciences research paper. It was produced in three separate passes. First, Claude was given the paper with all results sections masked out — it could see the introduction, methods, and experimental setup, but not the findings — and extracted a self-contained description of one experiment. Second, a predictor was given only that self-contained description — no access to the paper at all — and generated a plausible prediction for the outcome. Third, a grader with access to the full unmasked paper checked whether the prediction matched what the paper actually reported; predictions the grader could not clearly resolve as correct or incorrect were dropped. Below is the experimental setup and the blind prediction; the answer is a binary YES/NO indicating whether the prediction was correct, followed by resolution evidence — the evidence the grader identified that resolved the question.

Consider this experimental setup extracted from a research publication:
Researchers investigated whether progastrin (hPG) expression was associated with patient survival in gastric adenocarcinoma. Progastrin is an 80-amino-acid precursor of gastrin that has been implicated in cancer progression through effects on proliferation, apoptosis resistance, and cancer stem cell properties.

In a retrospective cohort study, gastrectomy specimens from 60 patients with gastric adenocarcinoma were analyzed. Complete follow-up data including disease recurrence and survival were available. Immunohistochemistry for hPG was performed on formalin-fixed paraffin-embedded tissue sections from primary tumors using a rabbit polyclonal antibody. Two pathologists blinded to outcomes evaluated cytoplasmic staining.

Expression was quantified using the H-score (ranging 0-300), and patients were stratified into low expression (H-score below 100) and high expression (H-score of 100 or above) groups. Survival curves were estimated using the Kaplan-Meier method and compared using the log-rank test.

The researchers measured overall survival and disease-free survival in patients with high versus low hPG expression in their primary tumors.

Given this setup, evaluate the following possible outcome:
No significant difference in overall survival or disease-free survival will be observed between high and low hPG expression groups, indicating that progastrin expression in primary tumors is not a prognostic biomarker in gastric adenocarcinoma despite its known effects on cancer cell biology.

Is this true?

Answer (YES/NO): YES